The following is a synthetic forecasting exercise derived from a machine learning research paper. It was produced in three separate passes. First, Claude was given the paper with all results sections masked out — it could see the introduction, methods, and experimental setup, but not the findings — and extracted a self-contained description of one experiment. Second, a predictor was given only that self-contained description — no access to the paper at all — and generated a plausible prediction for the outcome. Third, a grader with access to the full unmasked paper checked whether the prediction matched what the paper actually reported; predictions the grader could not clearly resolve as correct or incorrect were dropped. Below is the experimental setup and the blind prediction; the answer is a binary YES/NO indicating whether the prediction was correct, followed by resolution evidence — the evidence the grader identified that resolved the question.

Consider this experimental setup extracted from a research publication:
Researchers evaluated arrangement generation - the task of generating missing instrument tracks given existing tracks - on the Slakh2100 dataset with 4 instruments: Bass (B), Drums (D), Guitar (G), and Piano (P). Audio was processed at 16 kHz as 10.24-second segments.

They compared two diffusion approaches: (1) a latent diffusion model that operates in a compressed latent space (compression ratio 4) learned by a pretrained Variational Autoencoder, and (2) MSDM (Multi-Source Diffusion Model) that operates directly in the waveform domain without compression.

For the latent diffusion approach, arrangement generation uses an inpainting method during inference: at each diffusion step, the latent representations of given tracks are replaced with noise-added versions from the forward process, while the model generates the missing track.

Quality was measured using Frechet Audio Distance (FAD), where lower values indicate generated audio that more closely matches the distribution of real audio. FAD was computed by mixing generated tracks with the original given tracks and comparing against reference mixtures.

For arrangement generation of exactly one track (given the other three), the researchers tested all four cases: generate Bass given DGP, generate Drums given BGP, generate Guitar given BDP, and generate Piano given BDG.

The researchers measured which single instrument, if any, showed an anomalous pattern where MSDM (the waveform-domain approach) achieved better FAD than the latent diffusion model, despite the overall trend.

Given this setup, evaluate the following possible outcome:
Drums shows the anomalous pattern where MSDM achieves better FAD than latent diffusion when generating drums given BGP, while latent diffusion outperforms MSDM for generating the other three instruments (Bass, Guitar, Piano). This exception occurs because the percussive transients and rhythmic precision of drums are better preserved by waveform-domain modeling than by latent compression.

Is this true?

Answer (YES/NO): NO